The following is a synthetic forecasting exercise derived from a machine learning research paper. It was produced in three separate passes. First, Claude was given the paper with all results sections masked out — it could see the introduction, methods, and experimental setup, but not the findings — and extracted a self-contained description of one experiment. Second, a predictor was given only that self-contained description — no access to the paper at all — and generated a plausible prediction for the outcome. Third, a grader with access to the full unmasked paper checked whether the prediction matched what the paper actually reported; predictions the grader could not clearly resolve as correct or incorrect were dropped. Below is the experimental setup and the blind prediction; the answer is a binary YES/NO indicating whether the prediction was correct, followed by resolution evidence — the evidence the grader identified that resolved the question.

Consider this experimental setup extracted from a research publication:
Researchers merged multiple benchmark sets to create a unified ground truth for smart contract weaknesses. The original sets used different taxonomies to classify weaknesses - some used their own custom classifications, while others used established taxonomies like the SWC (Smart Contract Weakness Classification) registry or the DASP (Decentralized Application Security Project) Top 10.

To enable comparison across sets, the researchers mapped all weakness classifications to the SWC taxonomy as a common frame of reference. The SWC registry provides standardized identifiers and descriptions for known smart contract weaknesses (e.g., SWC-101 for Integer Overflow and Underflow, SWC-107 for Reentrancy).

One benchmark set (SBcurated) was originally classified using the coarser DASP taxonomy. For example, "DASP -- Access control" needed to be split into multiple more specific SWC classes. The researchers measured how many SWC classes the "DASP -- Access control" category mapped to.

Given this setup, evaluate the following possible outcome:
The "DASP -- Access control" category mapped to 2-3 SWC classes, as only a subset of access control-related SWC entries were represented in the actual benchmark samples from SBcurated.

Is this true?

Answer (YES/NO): NO